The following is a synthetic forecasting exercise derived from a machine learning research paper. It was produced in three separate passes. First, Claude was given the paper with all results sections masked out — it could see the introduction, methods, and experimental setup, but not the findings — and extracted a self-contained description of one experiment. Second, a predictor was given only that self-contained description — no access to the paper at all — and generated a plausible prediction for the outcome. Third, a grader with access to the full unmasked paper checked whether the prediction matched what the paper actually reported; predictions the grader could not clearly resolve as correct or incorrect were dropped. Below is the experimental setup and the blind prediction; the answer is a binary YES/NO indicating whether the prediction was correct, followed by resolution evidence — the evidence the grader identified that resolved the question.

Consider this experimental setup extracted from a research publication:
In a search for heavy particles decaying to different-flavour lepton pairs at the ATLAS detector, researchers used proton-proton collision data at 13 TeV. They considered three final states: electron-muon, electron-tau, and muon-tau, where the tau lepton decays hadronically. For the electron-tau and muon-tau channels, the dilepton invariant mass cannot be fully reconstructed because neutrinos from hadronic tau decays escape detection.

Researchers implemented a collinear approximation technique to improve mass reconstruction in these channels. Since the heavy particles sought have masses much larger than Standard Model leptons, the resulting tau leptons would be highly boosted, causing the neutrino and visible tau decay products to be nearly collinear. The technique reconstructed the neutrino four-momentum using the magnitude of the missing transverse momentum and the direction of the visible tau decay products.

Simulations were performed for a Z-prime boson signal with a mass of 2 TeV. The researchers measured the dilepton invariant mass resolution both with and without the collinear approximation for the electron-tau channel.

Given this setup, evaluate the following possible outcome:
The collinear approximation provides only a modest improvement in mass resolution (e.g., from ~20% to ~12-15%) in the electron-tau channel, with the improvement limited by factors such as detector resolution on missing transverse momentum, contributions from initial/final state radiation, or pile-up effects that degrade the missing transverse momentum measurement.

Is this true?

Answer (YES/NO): NO